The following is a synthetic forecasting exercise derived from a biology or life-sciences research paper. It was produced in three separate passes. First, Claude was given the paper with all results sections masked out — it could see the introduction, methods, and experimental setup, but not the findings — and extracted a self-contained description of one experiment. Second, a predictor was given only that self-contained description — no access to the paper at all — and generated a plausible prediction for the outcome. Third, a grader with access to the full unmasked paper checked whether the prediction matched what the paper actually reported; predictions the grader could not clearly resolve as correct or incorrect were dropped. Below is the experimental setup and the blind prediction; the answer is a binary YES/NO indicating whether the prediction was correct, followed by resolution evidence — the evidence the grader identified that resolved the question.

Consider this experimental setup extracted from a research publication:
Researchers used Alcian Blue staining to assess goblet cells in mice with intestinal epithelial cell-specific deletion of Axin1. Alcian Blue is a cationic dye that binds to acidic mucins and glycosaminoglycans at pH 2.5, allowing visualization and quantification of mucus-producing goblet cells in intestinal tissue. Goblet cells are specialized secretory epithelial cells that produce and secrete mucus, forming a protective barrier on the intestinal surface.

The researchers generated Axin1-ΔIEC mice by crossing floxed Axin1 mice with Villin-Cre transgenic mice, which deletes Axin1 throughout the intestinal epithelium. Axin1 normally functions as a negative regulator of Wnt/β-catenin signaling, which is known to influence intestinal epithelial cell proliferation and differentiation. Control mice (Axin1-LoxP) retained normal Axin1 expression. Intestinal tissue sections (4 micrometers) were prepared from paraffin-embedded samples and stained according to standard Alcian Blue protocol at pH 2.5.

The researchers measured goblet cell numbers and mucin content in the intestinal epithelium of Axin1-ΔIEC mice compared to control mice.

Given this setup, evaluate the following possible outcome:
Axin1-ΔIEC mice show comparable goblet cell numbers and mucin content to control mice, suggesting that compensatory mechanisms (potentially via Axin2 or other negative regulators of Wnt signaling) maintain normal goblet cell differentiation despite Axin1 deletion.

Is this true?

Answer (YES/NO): NO